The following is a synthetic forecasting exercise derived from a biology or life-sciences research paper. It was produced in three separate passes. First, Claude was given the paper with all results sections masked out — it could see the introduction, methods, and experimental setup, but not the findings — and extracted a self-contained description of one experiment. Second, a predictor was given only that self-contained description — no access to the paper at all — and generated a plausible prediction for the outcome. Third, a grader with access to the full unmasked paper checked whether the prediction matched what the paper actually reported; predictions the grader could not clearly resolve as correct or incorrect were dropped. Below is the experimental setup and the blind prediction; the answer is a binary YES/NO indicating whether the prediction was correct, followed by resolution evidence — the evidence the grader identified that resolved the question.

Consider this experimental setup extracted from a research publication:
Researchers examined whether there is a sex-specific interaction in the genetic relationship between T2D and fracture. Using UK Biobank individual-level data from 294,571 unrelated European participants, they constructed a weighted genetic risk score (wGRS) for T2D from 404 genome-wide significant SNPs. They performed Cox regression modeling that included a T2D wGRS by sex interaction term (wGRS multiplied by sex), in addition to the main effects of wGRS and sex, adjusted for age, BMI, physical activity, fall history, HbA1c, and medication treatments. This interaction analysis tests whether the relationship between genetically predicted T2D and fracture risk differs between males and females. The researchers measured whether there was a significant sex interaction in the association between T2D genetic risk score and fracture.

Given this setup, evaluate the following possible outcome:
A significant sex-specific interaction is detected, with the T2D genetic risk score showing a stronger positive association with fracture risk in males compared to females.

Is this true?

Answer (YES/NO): NO